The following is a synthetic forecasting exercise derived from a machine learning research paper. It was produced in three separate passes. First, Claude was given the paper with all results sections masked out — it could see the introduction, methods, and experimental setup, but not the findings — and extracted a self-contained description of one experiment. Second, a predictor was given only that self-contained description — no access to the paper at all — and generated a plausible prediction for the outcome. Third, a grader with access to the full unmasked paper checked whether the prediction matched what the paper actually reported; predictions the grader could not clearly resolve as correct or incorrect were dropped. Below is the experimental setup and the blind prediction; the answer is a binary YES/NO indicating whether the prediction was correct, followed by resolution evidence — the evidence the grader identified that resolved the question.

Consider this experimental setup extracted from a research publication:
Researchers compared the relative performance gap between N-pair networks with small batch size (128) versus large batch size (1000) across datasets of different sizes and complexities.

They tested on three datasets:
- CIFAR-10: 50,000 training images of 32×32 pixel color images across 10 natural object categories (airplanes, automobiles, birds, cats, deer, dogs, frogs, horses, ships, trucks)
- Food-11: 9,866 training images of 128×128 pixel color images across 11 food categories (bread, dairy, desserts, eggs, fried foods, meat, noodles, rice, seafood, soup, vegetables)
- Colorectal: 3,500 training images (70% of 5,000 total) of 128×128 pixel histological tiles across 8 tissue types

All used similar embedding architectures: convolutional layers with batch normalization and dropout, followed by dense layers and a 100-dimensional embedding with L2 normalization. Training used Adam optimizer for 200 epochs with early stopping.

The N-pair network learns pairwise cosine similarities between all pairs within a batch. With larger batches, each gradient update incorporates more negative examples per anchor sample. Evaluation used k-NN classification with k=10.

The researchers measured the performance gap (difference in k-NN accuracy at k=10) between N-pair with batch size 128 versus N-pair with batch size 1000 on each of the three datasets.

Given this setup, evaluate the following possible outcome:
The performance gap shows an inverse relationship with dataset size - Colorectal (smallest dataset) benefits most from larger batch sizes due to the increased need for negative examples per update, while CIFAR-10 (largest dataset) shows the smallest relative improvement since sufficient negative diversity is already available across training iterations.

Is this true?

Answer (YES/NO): NO